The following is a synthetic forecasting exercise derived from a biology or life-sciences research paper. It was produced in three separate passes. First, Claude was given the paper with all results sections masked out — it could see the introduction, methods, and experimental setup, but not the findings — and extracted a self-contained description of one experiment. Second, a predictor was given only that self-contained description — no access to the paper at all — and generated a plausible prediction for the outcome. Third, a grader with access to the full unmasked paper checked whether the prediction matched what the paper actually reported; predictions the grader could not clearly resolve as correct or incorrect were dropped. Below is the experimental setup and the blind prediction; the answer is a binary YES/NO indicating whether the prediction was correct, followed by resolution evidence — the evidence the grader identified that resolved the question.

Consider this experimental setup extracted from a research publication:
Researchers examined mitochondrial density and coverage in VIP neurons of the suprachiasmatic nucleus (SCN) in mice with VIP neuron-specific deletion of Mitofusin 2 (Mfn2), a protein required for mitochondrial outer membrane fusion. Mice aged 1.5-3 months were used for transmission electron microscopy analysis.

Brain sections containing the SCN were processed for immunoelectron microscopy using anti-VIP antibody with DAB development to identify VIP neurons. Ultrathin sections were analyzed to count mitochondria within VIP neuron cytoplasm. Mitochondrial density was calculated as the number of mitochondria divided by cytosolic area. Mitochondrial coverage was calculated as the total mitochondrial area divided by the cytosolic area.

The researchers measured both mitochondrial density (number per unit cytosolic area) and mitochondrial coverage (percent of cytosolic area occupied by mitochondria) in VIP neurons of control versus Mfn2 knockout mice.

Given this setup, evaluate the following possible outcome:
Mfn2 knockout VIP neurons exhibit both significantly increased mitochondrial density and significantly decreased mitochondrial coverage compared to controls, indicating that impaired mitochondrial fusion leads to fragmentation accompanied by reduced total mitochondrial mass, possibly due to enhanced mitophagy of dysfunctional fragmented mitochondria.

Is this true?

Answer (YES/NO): NO